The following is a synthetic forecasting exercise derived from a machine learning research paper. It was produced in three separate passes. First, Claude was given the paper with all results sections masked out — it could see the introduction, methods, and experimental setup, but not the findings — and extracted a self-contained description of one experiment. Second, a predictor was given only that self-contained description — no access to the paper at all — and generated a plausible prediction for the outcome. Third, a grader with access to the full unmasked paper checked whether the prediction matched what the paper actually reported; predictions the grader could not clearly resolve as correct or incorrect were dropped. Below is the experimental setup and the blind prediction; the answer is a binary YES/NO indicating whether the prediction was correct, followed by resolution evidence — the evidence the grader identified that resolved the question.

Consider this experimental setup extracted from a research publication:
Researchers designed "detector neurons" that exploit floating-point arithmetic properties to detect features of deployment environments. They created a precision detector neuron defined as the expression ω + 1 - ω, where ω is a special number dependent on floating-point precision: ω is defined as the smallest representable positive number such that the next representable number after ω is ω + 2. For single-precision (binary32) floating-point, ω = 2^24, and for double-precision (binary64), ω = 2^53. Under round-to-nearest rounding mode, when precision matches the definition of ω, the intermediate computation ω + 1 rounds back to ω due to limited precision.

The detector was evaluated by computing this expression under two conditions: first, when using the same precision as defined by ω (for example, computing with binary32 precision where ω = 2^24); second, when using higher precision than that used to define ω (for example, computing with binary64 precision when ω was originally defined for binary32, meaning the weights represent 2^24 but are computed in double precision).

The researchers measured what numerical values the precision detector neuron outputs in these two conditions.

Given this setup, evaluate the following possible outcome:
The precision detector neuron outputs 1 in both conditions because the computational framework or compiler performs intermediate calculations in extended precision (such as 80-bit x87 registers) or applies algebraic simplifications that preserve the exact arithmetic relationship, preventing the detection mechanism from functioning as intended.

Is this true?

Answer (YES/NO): NO